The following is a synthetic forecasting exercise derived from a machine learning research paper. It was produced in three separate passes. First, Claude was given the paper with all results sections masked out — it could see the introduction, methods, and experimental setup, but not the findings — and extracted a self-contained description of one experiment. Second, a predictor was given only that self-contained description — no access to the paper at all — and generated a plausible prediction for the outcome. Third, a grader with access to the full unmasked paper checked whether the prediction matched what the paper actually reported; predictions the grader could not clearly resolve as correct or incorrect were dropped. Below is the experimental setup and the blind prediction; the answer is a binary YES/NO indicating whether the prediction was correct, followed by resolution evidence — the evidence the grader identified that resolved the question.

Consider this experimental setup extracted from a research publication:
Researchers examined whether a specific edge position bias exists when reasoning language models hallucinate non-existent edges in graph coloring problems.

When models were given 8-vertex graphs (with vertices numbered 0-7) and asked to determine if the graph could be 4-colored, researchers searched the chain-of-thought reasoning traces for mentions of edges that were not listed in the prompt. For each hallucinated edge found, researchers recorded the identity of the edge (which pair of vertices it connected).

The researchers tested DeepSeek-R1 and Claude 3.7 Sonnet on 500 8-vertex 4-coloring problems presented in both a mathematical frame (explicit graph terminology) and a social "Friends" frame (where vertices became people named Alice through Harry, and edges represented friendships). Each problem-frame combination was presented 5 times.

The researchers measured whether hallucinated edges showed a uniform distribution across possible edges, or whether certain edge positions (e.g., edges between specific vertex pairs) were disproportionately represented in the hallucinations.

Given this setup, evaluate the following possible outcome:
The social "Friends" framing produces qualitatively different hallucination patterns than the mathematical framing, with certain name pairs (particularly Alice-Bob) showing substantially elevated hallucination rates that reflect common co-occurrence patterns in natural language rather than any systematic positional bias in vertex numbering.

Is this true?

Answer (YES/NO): NO